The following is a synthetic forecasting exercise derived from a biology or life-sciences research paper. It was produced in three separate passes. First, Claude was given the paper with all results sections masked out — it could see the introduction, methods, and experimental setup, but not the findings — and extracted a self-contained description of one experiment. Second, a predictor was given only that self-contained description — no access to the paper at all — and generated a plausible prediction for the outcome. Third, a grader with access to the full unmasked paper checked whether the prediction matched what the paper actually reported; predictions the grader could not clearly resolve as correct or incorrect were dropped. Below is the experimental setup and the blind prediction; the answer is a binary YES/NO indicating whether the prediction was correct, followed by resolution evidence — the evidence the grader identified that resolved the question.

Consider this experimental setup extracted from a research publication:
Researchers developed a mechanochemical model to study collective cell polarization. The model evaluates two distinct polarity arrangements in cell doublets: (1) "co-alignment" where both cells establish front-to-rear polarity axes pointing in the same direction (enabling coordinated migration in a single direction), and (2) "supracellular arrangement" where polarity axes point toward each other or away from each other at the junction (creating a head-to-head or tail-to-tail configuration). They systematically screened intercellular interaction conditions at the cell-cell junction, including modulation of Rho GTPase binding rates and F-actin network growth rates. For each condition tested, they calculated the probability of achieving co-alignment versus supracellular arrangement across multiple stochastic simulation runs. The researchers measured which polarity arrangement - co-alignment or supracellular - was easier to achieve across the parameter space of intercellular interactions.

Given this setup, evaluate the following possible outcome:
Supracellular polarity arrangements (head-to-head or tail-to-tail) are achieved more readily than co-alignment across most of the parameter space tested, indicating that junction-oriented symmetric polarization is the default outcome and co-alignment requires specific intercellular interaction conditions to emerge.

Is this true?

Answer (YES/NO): NO